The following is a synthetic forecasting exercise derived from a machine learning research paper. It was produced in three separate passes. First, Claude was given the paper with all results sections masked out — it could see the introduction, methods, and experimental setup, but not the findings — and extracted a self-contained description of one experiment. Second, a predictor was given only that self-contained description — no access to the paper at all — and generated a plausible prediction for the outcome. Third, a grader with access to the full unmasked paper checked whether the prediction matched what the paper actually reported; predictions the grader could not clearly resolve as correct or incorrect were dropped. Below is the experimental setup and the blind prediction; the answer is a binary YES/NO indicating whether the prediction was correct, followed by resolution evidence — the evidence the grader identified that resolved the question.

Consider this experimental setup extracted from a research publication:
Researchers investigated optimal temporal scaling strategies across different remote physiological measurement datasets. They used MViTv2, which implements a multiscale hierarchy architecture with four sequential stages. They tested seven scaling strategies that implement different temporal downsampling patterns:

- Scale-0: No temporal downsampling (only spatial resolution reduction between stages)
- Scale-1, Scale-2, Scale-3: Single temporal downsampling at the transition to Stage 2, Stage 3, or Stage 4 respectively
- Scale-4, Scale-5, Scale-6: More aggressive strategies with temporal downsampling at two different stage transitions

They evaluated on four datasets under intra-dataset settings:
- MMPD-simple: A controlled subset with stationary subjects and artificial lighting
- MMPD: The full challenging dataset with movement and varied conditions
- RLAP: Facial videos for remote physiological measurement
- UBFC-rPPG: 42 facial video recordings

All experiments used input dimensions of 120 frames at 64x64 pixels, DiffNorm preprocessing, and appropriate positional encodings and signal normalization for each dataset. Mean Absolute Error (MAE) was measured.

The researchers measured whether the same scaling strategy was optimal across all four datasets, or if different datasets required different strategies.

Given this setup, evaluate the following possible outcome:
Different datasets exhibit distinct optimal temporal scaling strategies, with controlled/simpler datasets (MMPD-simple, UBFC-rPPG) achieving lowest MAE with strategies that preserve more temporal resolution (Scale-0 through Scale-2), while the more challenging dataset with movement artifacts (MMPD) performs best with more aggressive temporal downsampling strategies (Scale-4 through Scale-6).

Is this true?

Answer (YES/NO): NO